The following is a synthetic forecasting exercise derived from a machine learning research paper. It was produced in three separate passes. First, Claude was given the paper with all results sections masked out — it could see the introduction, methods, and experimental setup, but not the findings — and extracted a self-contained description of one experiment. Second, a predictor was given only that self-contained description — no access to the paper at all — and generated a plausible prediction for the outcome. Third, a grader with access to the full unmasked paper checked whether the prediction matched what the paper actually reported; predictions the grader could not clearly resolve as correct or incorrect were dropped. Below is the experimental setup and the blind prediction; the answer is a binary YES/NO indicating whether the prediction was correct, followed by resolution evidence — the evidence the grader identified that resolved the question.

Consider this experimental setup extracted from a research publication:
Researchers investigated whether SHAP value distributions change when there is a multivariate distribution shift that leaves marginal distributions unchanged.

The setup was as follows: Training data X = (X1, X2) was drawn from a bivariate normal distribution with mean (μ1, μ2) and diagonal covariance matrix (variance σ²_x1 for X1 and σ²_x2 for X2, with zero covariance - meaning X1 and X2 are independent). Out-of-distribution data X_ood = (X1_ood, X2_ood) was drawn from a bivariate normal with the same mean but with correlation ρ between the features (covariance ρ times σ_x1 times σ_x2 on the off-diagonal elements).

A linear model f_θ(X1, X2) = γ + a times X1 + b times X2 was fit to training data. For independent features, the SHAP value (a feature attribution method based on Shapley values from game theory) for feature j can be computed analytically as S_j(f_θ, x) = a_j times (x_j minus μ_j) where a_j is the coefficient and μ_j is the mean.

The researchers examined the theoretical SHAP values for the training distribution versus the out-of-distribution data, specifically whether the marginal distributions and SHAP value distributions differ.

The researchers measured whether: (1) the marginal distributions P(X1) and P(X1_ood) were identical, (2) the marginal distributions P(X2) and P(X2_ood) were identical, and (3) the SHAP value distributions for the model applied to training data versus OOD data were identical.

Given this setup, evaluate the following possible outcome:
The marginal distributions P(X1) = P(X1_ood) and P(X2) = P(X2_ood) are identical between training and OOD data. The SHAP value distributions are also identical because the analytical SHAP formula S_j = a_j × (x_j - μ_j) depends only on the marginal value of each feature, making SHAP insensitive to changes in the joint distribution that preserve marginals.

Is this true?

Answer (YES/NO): NO